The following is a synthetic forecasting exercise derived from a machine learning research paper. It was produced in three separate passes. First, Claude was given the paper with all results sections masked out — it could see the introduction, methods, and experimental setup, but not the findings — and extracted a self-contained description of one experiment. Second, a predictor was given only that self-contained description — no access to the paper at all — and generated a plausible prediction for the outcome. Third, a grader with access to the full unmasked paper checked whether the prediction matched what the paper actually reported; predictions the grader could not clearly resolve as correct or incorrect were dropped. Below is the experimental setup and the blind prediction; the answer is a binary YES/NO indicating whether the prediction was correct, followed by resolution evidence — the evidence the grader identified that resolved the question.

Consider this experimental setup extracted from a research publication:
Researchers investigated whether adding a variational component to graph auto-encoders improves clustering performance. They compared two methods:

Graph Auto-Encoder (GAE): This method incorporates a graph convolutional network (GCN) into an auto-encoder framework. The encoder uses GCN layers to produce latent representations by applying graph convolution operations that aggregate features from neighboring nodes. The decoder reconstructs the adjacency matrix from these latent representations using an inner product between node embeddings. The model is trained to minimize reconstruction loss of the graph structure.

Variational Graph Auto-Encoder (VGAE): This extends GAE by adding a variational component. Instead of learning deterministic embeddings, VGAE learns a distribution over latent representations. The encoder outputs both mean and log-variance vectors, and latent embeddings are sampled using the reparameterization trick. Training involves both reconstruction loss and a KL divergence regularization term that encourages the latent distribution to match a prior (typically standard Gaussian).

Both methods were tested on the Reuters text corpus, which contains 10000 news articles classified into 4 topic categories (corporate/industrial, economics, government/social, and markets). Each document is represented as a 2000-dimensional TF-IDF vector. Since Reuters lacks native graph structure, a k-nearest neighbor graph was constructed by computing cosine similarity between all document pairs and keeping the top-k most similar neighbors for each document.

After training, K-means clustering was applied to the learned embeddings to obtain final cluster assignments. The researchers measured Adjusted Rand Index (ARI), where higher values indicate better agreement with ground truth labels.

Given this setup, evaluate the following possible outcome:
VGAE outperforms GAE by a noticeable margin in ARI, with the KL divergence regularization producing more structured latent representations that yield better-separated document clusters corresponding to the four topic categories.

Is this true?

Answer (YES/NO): YES